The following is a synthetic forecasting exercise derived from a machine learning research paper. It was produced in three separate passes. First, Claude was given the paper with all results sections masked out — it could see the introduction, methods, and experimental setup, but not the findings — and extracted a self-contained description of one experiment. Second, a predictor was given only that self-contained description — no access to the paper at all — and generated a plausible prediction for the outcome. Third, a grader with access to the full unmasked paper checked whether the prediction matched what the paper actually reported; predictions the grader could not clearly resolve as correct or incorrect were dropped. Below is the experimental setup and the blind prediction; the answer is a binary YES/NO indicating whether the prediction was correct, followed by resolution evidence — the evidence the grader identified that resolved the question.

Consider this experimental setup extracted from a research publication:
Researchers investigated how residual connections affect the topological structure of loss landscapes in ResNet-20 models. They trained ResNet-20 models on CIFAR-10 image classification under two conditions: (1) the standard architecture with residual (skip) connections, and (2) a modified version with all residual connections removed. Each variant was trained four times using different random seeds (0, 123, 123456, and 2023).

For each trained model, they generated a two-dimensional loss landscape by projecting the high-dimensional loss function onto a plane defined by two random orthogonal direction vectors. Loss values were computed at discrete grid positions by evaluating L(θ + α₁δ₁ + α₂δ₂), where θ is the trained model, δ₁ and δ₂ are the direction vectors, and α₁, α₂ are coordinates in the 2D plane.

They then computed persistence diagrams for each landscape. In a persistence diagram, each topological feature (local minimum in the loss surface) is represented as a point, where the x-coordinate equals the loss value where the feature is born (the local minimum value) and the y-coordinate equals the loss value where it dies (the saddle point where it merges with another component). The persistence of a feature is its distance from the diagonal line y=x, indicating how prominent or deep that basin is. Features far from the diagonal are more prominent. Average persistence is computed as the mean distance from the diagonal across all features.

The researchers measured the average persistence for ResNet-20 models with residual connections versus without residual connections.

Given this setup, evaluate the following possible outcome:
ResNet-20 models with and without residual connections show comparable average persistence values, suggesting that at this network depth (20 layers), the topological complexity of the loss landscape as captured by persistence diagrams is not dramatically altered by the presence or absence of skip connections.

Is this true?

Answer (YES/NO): NO